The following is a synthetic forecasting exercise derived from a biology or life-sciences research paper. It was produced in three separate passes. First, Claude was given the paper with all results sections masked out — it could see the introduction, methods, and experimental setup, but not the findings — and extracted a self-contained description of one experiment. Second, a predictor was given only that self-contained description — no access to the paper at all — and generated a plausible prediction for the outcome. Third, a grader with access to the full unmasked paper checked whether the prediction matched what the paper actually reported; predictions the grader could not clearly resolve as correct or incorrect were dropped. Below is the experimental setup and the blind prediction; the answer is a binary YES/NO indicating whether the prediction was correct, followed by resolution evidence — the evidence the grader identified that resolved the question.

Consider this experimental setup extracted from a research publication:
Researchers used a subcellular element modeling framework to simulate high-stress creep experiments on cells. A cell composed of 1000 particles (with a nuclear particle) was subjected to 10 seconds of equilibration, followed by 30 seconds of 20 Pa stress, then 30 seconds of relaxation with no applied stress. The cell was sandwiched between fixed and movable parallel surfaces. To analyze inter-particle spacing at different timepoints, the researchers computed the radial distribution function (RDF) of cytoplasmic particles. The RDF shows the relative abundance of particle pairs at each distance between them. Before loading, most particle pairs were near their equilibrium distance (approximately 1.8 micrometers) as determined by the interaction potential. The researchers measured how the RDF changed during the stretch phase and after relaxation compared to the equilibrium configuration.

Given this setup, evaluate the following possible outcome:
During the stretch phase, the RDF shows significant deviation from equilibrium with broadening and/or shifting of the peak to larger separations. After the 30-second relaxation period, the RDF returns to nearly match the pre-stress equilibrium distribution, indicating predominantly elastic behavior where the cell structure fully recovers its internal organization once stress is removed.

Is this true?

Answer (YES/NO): NO